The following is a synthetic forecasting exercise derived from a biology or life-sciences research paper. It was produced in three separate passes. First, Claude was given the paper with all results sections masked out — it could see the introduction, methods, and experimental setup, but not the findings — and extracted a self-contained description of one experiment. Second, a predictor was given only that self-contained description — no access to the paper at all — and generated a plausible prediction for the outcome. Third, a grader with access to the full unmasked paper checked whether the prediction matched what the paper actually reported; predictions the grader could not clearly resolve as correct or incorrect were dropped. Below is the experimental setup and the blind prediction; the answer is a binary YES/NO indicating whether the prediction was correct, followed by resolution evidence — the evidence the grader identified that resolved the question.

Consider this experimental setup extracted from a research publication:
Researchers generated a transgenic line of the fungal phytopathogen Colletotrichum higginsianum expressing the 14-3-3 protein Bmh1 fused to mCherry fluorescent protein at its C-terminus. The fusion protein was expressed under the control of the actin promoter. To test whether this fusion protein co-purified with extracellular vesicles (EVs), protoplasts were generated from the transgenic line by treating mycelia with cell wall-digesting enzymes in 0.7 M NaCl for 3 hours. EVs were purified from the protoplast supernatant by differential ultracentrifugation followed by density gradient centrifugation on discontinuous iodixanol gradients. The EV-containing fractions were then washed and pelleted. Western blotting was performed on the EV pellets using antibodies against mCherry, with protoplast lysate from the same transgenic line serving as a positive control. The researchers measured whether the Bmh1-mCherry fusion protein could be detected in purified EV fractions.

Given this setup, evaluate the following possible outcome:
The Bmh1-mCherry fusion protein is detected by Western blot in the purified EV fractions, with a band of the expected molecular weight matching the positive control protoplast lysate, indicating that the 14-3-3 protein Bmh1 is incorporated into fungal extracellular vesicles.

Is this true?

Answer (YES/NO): YES